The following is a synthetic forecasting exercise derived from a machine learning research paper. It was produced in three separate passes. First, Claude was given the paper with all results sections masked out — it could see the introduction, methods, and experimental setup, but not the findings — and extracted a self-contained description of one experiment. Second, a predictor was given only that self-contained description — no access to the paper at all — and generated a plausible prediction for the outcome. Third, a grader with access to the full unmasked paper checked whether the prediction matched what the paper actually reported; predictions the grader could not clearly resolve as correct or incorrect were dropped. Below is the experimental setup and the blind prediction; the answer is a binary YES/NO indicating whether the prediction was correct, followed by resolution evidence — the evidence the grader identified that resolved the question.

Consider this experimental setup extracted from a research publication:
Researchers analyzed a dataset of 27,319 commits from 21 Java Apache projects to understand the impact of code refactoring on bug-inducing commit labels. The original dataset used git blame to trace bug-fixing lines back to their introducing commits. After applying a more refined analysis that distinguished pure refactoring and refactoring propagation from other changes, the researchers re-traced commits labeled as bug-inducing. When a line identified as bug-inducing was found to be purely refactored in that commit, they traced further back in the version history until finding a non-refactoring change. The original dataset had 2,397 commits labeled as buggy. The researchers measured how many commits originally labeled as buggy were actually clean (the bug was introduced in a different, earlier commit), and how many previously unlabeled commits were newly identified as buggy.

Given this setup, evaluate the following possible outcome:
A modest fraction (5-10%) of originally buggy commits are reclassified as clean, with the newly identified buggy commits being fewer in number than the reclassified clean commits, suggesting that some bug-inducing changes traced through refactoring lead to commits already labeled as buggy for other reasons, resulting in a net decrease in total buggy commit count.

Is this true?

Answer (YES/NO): NO